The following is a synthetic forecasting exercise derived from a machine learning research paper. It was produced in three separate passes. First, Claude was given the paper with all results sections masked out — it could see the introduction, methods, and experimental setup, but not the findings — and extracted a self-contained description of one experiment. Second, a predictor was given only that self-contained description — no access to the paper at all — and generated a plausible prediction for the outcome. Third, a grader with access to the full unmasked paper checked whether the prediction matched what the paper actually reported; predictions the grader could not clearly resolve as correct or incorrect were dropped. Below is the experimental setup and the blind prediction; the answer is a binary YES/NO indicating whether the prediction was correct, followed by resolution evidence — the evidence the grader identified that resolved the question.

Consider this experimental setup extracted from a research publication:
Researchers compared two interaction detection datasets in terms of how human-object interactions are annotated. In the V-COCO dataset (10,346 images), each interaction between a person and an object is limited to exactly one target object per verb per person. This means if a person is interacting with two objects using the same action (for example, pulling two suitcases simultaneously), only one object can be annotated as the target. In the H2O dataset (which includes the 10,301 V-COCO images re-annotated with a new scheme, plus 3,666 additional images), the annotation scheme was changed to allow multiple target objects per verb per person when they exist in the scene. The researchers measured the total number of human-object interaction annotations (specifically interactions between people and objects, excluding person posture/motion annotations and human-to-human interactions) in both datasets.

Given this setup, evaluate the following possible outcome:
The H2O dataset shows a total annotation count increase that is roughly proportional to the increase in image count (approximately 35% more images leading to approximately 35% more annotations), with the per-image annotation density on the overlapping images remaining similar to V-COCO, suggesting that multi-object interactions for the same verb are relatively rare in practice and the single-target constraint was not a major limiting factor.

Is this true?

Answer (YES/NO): NO